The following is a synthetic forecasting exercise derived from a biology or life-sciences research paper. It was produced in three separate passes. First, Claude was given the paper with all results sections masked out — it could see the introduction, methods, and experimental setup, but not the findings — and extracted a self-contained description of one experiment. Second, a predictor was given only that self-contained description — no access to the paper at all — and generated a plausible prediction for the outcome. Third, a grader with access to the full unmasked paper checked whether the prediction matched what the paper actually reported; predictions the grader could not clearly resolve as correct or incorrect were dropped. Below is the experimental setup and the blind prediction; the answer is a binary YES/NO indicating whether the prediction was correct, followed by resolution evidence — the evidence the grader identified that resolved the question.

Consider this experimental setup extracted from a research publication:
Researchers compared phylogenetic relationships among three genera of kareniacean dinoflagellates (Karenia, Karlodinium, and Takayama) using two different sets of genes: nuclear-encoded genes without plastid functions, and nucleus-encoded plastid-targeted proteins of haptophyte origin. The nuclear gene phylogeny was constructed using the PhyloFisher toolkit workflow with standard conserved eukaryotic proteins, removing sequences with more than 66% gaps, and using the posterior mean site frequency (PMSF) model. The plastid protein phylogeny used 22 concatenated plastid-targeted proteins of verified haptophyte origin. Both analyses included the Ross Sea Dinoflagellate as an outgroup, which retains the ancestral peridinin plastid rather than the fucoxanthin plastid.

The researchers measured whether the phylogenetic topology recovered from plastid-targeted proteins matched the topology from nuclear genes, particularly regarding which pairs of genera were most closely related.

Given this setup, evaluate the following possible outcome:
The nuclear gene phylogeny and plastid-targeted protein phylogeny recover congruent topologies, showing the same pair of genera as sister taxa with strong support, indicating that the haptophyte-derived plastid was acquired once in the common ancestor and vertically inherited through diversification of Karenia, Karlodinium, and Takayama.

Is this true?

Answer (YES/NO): NO